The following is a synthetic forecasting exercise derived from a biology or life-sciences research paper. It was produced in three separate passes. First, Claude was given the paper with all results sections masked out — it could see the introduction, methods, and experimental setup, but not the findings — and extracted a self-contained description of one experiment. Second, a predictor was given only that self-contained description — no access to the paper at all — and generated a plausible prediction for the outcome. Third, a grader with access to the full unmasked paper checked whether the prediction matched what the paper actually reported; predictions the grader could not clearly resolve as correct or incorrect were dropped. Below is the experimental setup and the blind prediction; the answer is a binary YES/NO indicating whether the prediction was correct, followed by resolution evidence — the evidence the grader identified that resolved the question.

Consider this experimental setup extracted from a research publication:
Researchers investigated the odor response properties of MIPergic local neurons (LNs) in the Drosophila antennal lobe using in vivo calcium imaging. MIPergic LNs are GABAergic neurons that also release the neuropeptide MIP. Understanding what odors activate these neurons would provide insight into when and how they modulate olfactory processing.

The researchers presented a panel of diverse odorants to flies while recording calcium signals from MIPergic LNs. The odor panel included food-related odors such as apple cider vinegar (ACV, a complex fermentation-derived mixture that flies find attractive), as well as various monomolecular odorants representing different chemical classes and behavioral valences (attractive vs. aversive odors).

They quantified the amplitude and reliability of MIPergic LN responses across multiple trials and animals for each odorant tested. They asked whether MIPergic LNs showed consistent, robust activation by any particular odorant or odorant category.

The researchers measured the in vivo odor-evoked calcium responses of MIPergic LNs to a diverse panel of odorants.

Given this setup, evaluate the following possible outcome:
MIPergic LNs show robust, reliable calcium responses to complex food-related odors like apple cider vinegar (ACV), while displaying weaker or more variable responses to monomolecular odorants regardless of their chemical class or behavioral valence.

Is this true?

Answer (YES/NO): NO